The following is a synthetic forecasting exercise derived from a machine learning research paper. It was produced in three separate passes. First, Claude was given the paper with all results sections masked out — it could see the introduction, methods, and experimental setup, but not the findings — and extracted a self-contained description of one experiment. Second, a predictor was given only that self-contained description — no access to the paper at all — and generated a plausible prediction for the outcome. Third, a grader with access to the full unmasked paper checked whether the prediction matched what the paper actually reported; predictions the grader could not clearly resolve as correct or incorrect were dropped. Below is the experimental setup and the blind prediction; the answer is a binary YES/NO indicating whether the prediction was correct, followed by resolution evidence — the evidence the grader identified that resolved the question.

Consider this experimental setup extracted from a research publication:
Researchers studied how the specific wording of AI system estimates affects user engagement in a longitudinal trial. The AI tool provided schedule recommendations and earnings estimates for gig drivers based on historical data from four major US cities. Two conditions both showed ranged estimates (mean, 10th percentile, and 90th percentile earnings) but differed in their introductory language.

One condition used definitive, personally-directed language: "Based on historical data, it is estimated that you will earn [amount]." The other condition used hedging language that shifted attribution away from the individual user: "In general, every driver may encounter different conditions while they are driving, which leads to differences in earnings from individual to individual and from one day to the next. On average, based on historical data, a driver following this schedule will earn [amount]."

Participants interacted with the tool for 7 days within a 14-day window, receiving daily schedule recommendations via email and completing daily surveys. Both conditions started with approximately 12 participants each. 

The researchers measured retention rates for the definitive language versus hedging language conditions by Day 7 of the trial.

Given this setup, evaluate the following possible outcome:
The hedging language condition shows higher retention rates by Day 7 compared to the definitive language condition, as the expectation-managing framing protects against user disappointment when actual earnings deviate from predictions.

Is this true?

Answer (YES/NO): YES